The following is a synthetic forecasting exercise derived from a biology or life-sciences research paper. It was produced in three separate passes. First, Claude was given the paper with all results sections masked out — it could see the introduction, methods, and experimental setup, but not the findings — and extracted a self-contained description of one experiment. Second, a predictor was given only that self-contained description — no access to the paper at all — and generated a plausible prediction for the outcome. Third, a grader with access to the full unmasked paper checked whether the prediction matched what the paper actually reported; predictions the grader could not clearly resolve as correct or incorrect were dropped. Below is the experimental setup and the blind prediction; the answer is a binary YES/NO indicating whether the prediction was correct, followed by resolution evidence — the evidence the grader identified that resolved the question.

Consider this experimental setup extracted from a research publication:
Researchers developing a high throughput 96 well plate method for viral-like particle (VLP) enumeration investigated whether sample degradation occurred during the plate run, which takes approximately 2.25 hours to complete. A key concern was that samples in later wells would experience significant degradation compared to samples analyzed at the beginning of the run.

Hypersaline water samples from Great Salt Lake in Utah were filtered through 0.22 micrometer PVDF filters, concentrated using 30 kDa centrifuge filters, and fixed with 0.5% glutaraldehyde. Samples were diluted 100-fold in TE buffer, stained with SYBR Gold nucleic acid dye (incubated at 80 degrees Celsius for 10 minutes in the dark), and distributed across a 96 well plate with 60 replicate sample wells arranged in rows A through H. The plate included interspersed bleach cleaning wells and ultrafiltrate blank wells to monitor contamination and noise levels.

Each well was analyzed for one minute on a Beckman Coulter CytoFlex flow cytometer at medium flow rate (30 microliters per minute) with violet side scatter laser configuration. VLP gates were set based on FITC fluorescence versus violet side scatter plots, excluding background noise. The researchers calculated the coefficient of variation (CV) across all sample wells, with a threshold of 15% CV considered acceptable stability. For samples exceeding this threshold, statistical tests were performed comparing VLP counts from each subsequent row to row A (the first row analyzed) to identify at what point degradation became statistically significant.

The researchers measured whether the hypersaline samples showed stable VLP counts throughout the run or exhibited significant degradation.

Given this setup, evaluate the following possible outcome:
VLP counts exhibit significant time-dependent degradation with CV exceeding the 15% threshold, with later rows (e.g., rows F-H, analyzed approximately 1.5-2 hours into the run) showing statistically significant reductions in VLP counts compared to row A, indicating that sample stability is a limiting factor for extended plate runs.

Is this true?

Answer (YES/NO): NO